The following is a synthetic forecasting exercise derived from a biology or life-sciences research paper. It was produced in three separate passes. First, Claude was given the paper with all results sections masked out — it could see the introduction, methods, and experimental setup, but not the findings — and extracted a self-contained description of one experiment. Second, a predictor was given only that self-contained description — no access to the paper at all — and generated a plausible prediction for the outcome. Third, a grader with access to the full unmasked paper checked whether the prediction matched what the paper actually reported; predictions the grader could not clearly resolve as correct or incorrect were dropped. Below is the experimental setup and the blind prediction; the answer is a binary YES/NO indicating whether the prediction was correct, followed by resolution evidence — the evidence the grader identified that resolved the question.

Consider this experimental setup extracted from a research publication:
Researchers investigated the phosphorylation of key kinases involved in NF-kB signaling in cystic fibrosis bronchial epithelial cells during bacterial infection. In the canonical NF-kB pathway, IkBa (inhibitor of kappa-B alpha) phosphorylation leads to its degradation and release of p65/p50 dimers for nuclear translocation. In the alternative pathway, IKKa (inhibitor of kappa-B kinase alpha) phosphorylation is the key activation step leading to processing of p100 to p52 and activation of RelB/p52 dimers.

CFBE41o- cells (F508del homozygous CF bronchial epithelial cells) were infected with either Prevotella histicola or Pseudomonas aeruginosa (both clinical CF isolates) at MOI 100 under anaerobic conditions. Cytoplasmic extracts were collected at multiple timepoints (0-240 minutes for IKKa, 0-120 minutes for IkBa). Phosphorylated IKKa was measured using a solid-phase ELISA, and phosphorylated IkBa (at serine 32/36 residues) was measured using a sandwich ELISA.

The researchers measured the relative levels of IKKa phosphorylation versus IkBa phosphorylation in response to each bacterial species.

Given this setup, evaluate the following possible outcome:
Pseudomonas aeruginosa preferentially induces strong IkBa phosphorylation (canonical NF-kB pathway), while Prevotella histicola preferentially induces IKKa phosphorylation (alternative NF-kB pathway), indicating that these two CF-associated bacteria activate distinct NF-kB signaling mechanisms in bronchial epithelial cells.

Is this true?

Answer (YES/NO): YES